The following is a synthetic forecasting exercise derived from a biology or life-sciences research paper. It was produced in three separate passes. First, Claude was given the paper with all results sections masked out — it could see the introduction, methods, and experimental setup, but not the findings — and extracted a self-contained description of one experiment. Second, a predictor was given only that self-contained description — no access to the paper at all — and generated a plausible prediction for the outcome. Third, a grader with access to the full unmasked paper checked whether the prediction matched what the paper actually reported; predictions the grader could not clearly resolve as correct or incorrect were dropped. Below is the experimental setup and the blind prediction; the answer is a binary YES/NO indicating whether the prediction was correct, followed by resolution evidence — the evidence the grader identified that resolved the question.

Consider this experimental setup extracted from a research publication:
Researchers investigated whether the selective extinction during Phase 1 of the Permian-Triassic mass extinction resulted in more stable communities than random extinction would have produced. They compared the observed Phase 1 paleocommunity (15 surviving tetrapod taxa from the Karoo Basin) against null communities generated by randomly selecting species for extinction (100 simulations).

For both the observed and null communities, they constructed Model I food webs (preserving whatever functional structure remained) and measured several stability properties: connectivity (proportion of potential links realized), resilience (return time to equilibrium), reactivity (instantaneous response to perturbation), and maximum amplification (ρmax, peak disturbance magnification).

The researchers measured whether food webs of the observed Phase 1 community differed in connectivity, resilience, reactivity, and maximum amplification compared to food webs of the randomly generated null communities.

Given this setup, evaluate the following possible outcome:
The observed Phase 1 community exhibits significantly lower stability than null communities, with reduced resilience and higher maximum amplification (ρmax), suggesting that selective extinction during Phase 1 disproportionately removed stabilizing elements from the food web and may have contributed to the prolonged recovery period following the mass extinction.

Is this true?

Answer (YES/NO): NO